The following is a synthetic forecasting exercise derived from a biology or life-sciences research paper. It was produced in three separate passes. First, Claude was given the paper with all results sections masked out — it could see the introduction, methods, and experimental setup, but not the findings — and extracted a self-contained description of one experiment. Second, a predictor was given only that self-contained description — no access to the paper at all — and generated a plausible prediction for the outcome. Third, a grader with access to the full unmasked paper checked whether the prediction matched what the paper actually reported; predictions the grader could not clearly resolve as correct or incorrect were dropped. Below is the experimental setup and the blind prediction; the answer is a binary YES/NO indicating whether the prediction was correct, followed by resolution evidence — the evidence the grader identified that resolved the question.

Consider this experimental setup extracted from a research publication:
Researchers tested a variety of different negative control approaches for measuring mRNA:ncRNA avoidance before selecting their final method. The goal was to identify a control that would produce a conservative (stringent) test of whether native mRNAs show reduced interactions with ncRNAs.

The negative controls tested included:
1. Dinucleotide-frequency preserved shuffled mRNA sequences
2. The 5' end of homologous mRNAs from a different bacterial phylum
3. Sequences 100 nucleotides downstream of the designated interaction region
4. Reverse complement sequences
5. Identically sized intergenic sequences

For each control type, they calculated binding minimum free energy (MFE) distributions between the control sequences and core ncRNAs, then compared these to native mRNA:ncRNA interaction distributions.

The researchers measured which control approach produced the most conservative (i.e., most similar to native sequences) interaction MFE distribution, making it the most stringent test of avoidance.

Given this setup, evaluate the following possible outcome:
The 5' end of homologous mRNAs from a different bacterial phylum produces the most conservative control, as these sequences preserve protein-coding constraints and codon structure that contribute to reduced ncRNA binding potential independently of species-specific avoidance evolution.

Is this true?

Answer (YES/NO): NO